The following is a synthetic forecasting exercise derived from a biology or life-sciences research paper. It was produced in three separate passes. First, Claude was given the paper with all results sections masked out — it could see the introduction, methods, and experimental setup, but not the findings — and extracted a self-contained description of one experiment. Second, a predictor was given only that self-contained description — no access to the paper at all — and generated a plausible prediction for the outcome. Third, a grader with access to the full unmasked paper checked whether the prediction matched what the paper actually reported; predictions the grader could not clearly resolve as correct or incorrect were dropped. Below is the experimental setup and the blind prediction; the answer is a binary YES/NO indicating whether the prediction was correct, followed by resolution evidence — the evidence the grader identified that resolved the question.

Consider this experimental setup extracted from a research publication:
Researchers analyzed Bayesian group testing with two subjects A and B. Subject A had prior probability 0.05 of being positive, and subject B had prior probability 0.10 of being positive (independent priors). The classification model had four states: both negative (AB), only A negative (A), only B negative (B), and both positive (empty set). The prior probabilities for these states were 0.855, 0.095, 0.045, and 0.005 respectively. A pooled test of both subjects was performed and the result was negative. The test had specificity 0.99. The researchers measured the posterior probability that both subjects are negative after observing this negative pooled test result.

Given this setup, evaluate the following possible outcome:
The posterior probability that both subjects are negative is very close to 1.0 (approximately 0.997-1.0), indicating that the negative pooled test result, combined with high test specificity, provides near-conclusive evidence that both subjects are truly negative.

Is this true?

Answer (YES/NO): NO